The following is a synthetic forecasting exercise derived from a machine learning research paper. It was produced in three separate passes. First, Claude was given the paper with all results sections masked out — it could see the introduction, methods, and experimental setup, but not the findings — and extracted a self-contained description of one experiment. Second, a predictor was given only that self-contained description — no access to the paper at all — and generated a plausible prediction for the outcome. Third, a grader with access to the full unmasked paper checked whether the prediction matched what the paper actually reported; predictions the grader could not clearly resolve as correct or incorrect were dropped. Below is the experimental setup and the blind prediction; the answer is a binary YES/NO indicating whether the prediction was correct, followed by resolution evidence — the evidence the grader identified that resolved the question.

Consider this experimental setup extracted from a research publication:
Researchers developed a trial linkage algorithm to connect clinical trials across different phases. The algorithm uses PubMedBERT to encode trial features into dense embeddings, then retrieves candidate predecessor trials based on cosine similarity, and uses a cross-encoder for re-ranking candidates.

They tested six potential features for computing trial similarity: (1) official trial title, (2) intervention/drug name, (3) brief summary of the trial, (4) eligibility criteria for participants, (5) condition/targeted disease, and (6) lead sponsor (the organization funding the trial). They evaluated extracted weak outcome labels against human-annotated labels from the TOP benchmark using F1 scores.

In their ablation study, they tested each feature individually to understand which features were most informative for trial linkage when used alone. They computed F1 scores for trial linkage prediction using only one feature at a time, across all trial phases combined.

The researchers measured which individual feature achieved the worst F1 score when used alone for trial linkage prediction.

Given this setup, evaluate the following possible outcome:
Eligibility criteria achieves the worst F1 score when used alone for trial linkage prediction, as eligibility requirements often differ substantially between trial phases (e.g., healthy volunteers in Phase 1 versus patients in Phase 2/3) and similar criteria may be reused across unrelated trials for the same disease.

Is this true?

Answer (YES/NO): NO